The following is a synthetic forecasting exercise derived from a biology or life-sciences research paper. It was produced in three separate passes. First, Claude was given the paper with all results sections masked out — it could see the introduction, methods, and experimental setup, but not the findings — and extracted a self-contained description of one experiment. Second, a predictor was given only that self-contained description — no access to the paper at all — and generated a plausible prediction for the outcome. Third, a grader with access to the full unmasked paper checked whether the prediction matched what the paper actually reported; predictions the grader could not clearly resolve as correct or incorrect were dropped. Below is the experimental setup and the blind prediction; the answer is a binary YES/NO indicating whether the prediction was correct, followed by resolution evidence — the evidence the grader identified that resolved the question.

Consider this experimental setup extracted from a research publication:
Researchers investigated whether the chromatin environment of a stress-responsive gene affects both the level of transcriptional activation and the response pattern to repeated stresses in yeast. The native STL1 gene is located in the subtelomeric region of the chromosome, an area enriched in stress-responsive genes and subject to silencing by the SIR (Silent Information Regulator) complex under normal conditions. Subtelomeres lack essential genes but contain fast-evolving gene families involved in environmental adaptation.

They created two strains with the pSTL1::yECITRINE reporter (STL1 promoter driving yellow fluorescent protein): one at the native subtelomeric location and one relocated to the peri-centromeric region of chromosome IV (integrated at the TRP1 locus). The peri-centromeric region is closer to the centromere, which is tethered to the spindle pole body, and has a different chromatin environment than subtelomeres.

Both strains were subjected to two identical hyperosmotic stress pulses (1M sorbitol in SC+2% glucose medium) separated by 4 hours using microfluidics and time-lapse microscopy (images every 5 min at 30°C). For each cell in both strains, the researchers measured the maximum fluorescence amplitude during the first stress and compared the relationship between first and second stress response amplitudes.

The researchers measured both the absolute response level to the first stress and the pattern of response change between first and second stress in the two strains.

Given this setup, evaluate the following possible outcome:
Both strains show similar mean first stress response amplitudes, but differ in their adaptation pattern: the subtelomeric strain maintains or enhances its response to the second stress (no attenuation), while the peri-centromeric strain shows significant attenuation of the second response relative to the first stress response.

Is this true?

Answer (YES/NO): NO